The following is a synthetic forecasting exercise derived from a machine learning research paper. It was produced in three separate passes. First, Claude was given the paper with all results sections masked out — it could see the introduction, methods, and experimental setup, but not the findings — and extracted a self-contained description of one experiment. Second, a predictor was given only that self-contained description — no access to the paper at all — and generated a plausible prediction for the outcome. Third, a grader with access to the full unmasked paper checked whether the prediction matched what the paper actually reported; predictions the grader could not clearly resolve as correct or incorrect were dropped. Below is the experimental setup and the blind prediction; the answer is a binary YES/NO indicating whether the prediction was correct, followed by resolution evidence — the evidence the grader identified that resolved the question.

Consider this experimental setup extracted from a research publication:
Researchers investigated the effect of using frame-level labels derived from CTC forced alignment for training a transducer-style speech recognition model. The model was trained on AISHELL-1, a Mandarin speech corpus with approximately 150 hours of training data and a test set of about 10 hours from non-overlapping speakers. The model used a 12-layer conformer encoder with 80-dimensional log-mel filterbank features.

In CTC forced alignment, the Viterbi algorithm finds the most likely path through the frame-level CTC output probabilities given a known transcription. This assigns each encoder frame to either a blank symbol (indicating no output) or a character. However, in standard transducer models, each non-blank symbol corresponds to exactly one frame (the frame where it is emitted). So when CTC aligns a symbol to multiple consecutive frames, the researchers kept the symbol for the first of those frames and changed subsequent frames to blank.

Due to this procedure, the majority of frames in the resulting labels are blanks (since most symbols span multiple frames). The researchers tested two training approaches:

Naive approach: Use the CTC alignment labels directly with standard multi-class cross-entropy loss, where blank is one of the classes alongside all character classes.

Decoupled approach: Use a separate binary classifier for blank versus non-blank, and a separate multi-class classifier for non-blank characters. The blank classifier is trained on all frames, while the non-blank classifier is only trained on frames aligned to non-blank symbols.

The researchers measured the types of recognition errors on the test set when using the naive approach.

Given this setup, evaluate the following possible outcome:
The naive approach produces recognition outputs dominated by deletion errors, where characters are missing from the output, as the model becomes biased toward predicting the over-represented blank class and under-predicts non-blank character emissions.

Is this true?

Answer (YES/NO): NO